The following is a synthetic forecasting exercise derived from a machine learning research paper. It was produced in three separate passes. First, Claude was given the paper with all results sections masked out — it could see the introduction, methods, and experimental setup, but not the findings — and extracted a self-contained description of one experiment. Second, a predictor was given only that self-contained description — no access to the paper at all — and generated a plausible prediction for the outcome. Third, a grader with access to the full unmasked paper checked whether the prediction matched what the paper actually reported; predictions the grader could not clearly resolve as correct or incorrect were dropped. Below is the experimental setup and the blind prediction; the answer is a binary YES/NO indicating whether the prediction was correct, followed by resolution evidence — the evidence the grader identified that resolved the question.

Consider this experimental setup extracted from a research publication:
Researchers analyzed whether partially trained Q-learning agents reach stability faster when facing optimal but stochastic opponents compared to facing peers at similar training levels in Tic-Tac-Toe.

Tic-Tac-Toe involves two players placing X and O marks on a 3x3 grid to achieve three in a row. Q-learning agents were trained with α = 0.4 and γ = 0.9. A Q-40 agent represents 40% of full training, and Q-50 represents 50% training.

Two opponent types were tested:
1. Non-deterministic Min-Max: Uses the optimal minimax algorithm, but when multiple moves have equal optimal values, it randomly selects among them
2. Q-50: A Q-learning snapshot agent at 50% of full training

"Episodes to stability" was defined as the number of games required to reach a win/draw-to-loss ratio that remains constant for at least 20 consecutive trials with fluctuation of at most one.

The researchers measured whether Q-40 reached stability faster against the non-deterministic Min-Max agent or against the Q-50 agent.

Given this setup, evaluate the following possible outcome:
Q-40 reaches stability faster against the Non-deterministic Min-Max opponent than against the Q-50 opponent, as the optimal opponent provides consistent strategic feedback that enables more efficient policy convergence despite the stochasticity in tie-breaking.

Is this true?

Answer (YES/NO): YES